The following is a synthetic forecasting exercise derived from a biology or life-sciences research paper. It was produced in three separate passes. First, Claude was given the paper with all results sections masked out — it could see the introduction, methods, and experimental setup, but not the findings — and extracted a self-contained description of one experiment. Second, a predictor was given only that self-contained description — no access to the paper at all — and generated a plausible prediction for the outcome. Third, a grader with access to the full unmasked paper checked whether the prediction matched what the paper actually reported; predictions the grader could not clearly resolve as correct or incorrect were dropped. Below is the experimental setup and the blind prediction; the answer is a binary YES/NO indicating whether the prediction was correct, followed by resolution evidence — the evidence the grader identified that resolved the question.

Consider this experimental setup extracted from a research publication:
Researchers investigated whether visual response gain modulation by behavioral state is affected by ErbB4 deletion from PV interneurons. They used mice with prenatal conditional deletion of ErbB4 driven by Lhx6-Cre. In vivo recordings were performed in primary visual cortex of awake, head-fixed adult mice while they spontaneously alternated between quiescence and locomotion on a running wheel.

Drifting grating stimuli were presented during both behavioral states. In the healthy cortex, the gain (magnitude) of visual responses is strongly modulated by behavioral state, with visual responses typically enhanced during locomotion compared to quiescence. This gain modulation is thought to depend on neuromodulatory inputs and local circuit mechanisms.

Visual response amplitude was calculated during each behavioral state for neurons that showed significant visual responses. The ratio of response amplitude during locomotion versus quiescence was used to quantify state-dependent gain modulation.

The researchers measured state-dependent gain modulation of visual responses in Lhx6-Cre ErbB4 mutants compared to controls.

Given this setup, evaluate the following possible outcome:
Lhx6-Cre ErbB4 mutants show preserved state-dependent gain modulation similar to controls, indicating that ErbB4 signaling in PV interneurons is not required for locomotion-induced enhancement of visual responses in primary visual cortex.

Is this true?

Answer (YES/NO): NO